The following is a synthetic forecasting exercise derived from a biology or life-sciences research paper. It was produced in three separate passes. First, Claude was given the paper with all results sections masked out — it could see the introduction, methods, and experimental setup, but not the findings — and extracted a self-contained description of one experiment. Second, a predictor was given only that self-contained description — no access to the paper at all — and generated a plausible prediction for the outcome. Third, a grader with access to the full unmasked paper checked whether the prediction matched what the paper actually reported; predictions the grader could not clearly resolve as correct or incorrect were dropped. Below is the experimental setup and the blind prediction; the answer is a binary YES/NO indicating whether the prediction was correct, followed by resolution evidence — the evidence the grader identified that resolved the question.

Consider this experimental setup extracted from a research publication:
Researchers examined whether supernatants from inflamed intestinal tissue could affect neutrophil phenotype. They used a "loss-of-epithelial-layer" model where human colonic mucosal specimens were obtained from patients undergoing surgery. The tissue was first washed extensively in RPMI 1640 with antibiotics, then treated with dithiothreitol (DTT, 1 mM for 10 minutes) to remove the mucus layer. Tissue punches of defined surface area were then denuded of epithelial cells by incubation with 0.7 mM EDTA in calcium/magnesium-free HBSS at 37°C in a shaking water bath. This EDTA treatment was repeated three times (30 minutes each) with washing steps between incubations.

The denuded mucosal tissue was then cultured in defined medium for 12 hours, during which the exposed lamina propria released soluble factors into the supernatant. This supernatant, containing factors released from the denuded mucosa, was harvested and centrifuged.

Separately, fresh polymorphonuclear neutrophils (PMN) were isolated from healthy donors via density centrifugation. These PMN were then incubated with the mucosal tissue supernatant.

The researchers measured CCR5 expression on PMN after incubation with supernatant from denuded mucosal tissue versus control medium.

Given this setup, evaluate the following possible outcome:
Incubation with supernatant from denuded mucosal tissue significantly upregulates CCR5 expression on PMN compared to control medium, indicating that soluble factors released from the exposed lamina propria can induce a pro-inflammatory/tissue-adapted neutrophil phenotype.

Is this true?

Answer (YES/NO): YES